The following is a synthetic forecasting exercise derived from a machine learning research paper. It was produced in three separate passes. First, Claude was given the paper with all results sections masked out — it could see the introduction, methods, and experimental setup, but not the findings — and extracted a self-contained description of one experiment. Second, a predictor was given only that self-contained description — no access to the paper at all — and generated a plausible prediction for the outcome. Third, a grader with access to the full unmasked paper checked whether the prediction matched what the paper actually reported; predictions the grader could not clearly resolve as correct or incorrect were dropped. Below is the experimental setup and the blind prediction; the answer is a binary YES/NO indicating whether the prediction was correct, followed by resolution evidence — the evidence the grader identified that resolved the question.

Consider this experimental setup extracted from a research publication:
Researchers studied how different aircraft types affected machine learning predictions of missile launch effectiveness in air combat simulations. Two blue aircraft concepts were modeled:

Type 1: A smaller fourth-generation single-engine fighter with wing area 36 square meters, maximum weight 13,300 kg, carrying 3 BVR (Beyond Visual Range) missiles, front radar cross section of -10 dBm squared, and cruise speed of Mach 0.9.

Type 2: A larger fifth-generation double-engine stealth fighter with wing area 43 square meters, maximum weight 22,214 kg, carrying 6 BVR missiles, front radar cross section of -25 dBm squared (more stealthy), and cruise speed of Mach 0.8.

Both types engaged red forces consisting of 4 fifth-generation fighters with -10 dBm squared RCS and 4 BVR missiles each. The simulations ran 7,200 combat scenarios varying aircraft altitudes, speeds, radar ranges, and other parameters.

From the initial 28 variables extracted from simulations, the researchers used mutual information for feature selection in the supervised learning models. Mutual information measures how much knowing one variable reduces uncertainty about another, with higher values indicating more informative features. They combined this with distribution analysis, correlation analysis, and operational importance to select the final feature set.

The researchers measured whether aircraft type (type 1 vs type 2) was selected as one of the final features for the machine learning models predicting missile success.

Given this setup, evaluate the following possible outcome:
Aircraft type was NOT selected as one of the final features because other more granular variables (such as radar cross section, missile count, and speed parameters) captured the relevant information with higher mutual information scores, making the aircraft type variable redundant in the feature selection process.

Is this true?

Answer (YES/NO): NO